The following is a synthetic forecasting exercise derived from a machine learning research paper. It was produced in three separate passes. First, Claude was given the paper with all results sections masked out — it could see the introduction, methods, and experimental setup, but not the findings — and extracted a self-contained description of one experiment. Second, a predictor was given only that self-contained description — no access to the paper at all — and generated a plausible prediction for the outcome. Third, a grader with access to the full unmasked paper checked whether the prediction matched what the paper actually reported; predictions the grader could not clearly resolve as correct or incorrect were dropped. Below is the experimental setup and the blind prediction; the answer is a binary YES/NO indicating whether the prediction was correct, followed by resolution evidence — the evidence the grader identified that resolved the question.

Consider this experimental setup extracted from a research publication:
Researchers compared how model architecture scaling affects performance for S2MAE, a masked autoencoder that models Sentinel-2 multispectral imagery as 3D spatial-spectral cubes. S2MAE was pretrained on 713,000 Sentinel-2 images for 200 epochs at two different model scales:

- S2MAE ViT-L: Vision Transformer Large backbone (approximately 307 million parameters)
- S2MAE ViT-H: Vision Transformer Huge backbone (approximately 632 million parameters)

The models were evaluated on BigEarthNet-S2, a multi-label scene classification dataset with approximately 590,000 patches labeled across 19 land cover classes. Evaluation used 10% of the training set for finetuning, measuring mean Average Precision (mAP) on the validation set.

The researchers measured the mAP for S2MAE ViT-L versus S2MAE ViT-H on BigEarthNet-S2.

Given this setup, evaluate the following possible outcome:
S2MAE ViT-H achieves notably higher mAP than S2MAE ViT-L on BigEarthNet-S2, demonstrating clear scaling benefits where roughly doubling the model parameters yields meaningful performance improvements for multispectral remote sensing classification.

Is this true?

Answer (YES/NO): YES